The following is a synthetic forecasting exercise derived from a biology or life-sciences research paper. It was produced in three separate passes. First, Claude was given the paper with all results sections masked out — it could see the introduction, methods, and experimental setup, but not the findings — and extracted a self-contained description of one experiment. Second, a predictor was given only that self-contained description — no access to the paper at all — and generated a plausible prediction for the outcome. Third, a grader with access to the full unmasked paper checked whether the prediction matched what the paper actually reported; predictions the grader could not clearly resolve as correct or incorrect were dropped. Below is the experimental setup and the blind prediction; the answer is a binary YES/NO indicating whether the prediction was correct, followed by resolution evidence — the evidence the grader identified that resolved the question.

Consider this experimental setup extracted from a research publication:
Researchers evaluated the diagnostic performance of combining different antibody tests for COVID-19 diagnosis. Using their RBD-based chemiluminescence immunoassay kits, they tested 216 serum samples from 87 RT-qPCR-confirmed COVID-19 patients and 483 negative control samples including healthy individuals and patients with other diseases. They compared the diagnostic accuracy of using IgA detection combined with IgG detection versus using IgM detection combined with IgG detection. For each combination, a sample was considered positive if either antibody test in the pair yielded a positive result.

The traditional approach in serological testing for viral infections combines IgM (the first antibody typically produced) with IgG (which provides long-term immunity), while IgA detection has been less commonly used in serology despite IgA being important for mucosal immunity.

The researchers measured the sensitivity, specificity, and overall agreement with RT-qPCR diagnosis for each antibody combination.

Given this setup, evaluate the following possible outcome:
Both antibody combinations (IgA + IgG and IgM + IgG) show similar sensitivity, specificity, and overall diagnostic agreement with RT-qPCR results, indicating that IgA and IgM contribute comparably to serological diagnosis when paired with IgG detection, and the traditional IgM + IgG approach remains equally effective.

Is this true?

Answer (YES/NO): NO